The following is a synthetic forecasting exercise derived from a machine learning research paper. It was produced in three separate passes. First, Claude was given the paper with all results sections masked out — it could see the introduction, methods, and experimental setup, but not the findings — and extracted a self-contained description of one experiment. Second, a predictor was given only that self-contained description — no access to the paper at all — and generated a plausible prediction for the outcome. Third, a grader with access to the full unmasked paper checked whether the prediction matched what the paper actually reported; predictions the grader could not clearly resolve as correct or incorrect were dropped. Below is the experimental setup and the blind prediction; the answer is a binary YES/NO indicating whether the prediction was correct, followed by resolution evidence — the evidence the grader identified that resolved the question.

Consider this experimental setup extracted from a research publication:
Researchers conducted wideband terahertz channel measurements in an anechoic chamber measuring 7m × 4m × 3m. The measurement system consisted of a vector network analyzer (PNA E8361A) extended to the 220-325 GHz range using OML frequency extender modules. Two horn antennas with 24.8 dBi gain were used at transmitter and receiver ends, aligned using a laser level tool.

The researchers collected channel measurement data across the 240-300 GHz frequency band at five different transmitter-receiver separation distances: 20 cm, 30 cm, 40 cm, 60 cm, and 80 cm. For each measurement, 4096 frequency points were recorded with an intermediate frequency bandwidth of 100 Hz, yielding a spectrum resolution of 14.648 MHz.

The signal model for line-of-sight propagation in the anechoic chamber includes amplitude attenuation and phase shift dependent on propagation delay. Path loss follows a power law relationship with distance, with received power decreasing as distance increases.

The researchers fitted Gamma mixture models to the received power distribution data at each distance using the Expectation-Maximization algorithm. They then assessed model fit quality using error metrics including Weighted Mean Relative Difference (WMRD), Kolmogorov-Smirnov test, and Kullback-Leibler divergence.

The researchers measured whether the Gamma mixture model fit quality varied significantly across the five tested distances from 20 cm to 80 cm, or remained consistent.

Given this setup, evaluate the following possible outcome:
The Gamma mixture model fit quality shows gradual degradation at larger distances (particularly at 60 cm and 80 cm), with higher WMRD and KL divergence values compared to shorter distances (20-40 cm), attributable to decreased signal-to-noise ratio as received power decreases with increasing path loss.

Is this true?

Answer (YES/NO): NO